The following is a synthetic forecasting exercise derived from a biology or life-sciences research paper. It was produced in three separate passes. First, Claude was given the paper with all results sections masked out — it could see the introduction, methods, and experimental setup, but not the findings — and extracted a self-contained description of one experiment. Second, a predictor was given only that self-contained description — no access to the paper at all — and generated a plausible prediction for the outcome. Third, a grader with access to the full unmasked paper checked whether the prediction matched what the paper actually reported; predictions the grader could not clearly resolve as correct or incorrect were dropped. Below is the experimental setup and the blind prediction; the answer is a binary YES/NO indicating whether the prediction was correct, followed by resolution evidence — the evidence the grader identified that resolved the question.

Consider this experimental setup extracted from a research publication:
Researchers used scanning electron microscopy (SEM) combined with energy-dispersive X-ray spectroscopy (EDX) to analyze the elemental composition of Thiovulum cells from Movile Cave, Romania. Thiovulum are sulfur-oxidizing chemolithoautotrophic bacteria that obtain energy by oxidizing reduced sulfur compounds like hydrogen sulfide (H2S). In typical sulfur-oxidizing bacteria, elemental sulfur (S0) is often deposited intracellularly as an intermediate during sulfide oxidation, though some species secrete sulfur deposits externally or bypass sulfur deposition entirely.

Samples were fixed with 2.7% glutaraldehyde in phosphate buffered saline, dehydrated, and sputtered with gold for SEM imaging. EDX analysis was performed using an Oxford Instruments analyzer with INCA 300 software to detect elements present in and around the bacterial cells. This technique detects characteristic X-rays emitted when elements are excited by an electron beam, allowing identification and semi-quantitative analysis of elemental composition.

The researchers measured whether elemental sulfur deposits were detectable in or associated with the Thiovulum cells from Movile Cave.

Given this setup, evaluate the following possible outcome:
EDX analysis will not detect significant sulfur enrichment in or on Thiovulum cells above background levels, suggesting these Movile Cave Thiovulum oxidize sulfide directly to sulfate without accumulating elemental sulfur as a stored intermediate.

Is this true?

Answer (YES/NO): NO